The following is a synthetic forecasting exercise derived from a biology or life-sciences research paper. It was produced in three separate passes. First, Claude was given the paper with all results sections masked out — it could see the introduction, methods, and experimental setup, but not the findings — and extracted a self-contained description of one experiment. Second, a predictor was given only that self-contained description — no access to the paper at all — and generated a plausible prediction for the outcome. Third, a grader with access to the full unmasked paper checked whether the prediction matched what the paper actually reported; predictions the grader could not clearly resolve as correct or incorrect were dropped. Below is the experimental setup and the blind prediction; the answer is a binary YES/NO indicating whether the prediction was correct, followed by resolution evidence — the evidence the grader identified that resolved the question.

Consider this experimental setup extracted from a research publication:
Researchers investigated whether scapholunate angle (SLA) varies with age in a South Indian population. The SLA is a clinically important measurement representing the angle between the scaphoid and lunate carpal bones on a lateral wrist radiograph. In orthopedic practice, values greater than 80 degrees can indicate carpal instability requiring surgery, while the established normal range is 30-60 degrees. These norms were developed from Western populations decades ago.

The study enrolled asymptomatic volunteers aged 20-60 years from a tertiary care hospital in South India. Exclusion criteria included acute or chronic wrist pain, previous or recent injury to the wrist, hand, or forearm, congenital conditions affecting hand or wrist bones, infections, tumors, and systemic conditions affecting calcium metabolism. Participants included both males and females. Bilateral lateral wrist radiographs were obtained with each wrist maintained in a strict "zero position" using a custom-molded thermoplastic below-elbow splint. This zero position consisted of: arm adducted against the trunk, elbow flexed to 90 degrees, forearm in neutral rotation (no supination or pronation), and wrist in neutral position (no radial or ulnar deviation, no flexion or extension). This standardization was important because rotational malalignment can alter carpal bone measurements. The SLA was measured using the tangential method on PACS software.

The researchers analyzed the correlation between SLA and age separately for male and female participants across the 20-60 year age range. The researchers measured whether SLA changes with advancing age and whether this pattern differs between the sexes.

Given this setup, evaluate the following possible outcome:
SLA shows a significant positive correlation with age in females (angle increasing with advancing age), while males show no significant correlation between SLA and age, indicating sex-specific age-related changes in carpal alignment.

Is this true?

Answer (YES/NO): YES